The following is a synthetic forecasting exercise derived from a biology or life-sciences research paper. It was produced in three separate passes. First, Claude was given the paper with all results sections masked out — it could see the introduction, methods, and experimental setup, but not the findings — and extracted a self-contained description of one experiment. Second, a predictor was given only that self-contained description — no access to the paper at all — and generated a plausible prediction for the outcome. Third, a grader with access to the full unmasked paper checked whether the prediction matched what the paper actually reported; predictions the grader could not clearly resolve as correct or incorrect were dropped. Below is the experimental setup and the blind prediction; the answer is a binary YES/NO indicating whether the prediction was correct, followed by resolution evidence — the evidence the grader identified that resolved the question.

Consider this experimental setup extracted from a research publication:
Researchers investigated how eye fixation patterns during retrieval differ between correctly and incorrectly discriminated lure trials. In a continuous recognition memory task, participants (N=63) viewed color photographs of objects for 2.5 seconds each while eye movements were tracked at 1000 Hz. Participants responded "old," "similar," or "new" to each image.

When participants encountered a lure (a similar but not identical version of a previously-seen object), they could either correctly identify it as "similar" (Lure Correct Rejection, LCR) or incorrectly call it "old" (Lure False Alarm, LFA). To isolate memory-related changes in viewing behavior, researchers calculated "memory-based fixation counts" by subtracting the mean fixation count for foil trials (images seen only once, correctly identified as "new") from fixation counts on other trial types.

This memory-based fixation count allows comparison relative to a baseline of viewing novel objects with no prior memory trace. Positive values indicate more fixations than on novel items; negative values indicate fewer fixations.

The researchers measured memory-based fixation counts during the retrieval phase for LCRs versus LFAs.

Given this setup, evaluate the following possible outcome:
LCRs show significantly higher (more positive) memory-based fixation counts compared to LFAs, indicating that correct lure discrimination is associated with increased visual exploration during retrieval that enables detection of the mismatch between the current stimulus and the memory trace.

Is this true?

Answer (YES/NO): YES